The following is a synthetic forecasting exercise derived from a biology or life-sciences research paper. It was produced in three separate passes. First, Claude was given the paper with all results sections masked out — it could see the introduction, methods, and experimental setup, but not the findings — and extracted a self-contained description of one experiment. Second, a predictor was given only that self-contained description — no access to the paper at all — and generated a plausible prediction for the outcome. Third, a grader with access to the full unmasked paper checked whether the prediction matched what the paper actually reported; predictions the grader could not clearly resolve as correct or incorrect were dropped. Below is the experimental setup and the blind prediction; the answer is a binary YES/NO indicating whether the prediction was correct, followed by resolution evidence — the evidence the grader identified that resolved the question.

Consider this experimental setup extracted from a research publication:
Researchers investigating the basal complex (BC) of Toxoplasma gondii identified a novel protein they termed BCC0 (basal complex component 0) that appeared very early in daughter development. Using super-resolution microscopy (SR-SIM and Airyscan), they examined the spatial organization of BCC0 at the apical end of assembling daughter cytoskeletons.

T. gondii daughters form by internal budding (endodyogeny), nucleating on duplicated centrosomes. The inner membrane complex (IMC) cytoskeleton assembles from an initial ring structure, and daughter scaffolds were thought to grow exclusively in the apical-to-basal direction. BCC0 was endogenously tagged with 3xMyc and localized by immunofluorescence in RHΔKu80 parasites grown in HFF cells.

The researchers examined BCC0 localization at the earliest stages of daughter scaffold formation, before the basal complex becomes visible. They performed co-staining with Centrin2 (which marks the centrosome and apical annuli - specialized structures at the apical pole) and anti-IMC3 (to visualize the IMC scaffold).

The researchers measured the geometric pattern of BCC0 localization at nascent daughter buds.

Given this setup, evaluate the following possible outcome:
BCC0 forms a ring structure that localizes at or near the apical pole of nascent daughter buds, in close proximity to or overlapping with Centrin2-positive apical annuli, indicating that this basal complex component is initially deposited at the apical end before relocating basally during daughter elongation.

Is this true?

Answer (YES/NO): NO